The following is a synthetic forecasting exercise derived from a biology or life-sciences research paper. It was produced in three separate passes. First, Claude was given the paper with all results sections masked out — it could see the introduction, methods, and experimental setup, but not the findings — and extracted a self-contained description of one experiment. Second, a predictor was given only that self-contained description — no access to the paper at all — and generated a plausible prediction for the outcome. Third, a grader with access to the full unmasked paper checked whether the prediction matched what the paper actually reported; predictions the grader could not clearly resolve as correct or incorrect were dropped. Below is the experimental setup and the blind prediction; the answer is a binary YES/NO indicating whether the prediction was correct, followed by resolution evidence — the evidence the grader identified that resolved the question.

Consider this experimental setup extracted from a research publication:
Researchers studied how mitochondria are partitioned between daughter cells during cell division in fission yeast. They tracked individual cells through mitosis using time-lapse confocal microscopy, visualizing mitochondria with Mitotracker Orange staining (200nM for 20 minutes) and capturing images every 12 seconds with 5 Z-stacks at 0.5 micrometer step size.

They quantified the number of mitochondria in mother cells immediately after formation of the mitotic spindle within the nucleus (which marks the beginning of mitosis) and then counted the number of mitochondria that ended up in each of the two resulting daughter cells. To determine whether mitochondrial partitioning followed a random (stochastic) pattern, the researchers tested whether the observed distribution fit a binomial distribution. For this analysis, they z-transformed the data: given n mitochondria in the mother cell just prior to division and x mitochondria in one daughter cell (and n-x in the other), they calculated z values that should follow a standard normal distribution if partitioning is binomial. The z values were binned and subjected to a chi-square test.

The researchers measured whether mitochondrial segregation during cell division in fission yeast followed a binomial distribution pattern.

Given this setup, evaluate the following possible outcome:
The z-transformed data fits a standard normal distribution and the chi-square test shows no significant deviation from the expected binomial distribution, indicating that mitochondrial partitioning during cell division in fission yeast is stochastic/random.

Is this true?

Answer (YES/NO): YES